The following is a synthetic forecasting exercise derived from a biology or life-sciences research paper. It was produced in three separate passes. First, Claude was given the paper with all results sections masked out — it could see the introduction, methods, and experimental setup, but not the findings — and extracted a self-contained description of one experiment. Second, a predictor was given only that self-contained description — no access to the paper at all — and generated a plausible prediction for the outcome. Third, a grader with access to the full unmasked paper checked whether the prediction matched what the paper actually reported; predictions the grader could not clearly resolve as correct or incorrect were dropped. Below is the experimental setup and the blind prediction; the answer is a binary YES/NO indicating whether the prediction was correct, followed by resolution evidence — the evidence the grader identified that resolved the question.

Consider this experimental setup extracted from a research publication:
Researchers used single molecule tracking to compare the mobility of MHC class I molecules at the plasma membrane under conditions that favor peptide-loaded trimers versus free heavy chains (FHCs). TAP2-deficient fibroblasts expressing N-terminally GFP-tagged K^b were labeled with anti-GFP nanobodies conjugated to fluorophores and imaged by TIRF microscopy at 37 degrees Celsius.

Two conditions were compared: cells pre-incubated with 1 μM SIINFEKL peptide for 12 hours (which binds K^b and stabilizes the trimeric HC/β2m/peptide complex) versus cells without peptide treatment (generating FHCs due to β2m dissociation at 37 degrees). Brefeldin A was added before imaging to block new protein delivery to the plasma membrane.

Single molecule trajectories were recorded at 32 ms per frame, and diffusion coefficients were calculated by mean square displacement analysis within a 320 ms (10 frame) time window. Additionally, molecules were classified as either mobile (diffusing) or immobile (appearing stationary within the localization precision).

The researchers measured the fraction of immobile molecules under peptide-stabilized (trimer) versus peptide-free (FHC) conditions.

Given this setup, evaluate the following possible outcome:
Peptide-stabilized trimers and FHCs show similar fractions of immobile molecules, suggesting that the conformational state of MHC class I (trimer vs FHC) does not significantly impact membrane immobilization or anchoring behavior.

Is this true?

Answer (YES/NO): NO